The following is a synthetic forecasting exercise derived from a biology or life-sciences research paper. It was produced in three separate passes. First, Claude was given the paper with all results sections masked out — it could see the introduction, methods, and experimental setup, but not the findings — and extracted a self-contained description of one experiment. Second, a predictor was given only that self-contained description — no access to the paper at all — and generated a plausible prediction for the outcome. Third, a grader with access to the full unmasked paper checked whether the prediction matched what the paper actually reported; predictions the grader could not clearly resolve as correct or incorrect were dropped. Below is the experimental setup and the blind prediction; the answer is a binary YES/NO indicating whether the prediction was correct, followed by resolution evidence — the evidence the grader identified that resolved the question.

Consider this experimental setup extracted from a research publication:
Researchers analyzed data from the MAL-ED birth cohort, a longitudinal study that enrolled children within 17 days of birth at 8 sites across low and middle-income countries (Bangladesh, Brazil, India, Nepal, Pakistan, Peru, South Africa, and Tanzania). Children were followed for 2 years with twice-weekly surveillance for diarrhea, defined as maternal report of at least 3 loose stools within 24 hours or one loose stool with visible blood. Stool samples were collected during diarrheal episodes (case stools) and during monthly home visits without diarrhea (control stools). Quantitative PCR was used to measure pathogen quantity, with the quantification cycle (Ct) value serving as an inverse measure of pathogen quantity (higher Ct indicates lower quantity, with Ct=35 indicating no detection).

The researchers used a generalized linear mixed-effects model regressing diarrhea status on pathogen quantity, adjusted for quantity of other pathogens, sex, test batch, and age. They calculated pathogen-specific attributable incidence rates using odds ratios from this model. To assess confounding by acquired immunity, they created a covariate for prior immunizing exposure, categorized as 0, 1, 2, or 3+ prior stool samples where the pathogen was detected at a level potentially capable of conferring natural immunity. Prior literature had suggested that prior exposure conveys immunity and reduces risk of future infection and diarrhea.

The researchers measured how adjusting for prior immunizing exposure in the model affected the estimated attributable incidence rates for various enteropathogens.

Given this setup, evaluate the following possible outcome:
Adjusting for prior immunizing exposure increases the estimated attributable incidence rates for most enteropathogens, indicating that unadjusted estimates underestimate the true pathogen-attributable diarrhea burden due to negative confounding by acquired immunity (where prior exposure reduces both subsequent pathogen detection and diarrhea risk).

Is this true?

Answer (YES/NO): NO